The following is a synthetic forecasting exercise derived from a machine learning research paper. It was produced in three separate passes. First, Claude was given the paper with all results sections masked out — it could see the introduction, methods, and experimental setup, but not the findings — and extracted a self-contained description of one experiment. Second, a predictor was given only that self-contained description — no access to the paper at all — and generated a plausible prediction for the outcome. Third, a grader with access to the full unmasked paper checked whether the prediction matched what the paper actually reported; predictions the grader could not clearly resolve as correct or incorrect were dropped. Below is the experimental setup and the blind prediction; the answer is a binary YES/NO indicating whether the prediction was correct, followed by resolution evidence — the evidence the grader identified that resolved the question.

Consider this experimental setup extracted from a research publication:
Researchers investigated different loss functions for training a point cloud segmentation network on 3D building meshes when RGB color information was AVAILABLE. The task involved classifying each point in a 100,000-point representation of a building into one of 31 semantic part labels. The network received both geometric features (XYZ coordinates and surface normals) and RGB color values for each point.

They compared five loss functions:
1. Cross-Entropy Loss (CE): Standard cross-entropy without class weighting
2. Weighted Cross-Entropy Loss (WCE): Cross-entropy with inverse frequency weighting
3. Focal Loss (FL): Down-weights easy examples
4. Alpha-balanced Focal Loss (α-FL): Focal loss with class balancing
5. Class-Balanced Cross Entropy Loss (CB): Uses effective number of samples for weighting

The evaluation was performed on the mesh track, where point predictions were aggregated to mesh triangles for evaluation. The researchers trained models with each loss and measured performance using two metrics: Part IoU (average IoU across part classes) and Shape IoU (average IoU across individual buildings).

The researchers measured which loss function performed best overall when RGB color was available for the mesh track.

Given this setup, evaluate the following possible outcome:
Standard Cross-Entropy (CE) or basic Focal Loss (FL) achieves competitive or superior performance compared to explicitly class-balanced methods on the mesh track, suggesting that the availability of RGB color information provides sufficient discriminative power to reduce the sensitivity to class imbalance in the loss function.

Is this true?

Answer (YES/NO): NO